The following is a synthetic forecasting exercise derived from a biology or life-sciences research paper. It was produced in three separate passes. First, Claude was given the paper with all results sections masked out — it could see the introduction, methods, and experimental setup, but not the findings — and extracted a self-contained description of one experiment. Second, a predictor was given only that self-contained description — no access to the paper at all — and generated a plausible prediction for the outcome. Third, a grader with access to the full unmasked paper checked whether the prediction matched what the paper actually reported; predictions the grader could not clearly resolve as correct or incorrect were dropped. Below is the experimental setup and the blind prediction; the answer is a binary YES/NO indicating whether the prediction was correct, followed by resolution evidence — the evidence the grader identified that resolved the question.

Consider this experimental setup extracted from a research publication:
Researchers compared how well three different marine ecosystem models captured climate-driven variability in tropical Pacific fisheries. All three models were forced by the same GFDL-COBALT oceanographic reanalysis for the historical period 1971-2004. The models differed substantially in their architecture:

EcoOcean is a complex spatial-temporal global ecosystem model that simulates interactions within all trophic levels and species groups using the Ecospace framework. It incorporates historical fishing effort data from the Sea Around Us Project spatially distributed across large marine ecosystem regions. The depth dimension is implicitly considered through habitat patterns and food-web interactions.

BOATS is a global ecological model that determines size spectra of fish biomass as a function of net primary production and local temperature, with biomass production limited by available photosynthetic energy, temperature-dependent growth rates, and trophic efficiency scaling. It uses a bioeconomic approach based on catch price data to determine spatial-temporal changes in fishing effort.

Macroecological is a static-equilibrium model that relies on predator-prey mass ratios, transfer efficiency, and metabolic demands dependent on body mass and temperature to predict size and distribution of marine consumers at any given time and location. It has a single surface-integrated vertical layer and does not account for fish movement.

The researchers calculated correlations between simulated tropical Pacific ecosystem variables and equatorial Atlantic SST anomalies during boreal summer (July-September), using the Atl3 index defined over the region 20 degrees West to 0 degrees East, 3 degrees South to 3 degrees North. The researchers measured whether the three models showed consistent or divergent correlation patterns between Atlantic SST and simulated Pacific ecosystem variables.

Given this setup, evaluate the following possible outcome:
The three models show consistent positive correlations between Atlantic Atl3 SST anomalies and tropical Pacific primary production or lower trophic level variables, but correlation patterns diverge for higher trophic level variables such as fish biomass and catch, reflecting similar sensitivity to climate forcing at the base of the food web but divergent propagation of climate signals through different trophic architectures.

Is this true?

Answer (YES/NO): NO